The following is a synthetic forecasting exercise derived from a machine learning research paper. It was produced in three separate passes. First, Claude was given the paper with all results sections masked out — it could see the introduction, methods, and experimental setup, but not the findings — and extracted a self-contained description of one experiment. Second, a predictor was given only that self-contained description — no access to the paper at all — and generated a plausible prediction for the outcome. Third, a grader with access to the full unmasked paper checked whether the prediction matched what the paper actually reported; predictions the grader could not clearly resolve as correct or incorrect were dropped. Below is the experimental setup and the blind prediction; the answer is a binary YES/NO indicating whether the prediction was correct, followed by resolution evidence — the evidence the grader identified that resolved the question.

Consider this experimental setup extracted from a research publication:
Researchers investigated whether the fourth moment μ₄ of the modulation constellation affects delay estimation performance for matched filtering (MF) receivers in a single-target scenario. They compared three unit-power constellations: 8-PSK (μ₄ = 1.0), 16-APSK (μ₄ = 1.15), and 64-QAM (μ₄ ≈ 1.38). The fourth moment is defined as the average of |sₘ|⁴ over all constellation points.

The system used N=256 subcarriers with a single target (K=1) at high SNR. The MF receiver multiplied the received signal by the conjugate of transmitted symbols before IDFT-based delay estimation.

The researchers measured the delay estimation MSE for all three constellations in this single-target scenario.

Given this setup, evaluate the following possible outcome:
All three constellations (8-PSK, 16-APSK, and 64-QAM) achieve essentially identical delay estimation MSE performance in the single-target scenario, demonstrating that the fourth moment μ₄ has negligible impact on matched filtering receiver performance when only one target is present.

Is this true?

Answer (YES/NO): YES